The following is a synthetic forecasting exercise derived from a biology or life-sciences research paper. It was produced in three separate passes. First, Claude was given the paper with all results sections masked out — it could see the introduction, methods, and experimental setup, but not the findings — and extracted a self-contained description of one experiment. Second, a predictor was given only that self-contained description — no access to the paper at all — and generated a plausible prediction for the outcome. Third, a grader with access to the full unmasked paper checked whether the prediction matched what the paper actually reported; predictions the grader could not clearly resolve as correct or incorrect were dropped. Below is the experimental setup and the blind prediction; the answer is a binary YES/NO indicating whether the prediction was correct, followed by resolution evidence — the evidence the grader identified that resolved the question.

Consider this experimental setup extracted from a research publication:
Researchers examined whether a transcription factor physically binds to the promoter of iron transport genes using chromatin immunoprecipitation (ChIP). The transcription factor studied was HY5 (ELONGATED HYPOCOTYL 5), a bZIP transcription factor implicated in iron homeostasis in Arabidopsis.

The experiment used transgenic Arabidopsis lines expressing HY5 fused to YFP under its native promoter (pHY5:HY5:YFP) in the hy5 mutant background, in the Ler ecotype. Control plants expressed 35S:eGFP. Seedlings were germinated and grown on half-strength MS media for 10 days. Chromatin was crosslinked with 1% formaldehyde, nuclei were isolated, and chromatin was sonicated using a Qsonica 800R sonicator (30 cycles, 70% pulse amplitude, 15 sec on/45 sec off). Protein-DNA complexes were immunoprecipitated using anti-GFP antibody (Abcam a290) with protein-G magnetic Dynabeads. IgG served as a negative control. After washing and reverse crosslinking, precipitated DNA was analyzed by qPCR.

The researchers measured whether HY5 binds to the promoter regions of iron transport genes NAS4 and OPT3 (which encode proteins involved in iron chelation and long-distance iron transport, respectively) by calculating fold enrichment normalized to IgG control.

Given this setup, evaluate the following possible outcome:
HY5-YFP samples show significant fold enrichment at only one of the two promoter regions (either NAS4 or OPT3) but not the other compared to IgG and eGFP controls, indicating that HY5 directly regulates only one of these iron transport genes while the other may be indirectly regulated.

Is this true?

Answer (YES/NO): NO